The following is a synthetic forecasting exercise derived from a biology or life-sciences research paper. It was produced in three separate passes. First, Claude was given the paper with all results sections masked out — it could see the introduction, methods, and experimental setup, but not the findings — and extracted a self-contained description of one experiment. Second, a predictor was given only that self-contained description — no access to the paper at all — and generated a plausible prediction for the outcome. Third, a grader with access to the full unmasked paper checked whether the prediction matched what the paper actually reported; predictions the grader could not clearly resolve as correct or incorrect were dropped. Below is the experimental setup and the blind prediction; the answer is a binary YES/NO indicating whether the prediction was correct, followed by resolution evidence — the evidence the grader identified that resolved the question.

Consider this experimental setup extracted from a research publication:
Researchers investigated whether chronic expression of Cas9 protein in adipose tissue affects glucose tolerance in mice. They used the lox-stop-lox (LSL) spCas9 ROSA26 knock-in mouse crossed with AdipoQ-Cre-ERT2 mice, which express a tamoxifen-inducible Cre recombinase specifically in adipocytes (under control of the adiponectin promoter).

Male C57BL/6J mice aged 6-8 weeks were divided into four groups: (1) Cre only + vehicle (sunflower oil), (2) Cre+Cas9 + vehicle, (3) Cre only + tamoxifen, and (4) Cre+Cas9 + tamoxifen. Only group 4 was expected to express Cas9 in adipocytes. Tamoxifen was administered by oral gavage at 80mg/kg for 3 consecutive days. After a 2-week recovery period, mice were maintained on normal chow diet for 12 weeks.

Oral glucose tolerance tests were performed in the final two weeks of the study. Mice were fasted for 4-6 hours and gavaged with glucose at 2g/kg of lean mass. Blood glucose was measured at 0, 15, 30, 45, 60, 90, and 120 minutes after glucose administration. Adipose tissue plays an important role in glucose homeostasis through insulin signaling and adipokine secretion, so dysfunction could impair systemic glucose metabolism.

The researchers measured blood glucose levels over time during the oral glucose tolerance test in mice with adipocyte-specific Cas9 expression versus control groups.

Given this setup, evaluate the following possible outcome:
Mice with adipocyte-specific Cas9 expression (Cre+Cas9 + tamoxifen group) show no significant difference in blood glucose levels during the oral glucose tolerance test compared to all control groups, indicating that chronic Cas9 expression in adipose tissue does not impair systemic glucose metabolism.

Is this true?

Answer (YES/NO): YES